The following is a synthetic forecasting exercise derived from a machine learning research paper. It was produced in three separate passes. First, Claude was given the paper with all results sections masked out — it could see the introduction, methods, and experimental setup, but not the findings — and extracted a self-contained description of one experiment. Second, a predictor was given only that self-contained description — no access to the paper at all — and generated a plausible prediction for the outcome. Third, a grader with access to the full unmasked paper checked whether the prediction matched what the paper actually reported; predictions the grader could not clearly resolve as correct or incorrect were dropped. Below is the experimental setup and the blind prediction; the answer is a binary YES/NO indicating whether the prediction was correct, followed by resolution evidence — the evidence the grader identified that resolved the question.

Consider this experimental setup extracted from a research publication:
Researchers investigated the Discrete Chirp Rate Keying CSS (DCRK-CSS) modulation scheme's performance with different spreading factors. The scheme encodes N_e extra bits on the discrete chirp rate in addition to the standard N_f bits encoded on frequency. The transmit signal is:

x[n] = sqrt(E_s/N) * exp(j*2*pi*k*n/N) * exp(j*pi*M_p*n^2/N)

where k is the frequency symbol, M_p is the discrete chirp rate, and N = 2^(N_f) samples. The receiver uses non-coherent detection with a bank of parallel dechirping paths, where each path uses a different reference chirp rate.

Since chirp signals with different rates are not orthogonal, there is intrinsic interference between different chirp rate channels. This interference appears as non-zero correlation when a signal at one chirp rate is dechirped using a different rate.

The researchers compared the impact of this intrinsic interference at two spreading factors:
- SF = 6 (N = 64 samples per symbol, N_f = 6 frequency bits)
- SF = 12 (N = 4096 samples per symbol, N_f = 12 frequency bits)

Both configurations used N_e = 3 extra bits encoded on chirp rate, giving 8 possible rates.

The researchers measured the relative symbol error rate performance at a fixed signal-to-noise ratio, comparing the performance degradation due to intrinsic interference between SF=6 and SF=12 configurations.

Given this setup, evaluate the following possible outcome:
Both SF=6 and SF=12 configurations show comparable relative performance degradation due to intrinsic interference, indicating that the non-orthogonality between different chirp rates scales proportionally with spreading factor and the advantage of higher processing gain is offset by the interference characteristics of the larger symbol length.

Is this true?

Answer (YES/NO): NO